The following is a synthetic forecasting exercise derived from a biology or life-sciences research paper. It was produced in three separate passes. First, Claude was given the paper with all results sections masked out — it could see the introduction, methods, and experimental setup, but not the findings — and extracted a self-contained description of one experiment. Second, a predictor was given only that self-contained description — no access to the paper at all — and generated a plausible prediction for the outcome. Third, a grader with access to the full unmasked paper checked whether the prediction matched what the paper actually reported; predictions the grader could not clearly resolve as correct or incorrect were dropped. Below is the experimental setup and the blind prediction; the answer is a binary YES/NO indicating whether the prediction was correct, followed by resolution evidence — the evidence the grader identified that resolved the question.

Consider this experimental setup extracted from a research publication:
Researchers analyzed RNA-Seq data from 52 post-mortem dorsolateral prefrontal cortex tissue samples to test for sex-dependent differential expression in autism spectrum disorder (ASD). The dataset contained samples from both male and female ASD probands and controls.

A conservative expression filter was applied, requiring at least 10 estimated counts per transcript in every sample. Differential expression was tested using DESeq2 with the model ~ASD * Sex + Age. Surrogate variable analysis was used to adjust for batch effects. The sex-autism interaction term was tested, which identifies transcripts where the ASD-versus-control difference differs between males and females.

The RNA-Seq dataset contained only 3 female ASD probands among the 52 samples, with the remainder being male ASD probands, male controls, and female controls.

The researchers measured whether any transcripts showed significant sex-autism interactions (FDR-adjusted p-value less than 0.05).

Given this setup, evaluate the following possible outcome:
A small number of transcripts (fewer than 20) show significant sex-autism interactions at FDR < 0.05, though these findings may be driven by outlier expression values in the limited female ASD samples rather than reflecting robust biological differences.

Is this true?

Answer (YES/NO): NO